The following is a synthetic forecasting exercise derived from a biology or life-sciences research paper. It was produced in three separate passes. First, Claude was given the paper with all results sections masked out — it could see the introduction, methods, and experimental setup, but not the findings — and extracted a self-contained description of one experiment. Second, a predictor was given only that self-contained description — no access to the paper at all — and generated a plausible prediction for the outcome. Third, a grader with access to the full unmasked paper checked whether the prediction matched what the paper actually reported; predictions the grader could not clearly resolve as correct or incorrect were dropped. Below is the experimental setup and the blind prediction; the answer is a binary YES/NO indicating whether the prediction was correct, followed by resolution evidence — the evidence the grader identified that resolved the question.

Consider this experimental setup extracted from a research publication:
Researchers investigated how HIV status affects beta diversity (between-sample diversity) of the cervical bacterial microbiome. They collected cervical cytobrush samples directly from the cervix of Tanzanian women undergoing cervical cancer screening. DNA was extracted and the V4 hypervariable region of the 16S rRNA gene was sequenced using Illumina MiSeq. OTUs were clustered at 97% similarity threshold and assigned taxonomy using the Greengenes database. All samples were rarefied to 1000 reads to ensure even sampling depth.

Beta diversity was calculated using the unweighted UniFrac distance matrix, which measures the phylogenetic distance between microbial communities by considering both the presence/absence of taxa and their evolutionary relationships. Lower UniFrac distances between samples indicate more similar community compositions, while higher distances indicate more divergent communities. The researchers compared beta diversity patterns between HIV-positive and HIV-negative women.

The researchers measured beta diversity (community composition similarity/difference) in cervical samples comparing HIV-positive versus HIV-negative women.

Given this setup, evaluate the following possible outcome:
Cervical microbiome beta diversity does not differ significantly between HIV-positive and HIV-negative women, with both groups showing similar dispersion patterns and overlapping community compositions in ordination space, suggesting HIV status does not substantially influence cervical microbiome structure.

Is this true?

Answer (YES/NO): NO